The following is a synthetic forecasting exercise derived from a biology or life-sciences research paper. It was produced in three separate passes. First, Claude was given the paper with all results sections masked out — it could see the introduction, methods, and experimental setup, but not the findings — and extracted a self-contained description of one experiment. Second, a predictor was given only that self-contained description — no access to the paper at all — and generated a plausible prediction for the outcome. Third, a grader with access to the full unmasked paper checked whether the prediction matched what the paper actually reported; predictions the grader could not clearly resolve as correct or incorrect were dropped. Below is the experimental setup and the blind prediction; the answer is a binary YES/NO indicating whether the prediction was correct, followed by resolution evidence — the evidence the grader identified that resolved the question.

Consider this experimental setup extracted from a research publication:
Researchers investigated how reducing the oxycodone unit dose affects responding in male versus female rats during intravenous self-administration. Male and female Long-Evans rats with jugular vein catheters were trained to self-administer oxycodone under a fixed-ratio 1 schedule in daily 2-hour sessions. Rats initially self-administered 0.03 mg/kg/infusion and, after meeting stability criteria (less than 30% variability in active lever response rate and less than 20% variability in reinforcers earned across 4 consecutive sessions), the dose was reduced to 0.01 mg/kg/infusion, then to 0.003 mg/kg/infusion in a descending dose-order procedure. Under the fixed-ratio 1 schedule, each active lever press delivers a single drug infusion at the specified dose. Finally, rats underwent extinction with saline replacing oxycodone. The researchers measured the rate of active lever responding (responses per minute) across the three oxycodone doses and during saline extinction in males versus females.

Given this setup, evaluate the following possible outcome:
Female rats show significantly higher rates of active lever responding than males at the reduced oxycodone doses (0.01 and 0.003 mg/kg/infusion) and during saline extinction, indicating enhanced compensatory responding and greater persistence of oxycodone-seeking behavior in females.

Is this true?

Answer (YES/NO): NO